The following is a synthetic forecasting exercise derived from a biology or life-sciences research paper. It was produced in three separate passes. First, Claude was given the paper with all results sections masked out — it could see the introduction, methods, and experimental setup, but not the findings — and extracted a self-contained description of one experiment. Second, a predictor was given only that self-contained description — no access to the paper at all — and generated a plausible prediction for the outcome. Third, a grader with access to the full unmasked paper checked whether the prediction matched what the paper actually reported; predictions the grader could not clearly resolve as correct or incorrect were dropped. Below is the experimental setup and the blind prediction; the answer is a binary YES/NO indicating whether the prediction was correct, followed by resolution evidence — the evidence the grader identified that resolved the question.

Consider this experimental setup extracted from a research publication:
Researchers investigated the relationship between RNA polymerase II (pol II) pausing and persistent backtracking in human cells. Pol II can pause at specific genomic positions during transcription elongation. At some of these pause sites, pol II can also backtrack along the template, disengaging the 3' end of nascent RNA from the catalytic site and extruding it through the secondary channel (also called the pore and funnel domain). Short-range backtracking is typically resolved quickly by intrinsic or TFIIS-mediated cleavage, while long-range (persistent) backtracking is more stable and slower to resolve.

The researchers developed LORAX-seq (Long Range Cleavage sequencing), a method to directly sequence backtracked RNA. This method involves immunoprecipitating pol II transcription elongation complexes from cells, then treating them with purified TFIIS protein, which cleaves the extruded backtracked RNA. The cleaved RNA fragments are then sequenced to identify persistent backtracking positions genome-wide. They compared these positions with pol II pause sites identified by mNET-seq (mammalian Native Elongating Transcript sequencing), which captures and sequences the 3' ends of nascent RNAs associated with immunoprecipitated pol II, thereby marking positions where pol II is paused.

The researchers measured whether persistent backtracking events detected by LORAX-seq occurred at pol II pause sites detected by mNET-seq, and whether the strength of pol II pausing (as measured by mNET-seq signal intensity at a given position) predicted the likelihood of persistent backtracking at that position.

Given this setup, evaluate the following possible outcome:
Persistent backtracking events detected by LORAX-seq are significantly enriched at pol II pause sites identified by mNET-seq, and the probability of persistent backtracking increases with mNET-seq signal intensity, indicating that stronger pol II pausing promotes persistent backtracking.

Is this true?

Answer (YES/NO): NO